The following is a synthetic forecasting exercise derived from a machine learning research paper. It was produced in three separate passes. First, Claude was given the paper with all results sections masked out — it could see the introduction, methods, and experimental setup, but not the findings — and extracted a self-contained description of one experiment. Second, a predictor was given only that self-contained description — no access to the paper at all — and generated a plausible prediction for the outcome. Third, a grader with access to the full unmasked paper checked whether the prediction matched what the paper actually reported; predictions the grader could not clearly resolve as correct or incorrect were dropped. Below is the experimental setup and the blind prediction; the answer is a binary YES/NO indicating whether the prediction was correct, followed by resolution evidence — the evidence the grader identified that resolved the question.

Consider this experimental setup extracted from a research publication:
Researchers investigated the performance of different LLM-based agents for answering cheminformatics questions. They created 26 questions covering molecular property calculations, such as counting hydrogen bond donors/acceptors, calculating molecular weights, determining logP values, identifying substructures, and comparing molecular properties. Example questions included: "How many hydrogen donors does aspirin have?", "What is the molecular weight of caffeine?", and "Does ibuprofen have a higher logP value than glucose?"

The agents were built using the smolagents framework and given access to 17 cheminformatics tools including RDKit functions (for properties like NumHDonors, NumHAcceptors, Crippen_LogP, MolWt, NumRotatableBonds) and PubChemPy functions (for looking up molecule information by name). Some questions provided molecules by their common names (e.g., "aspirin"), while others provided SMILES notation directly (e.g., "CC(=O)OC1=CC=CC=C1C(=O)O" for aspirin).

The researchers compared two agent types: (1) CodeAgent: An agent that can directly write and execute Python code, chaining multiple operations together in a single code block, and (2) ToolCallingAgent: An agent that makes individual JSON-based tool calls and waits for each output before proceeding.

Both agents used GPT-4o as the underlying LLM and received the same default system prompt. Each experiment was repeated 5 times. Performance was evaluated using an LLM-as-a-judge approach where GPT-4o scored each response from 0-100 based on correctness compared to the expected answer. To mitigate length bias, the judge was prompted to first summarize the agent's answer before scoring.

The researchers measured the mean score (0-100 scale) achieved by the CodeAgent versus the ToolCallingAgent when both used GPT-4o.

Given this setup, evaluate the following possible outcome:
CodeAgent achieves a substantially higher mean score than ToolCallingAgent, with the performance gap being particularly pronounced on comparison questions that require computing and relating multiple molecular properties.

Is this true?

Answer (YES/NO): NO